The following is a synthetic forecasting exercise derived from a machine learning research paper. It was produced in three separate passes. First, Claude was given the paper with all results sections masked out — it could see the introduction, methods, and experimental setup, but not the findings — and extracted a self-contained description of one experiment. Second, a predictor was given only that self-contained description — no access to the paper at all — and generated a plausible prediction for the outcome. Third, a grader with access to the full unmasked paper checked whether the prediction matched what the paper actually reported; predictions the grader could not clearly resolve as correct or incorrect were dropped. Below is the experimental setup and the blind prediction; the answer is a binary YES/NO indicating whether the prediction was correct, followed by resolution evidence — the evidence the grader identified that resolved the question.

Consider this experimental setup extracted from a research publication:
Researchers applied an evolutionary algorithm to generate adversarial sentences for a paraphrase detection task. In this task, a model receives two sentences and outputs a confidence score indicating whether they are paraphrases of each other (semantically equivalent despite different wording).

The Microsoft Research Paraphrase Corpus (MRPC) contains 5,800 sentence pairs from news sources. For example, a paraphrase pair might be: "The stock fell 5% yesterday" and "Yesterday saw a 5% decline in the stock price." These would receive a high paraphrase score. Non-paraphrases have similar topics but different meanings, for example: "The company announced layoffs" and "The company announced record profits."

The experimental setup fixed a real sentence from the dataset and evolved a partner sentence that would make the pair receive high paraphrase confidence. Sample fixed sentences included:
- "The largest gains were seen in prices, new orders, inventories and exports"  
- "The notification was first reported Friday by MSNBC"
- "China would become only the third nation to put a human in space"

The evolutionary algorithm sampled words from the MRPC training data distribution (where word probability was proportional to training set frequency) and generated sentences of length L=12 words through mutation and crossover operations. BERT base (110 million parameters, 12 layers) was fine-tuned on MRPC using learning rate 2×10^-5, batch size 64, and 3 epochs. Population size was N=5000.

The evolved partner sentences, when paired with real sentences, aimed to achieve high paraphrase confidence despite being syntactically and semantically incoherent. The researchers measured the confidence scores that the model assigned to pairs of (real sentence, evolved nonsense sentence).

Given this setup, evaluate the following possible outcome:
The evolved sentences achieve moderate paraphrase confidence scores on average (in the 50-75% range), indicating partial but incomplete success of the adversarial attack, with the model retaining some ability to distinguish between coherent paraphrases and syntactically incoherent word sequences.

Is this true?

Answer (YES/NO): NO